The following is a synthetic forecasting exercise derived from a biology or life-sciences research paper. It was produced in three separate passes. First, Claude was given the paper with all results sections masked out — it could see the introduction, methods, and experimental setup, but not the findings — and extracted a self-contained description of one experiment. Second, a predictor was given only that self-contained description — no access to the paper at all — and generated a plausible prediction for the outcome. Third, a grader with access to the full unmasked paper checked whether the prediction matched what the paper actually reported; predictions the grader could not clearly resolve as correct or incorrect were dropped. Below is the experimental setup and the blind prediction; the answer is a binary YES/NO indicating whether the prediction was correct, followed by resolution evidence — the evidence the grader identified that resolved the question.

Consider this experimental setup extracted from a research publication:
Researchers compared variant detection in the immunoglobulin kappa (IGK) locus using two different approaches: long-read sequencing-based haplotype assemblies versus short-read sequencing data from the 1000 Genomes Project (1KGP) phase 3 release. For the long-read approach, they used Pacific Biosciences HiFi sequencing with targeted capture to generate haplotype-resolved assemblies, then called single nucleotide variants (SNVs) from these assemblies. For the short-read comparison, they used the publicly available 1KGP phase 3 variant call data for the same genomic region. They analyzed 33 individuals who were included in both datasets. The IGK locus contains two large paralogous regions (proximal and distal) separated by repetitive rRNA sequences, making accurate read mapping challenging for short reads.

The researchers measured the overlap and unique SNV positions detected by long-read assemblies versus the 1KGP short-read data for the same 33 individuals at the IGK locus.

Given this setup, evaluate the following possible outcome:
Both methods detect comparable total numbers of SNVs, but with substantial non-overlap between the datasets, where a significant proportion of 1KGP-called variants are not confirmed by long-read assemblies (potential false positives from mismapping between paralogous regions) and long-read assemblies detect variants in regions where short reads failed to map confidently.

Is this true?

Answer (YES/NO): NO